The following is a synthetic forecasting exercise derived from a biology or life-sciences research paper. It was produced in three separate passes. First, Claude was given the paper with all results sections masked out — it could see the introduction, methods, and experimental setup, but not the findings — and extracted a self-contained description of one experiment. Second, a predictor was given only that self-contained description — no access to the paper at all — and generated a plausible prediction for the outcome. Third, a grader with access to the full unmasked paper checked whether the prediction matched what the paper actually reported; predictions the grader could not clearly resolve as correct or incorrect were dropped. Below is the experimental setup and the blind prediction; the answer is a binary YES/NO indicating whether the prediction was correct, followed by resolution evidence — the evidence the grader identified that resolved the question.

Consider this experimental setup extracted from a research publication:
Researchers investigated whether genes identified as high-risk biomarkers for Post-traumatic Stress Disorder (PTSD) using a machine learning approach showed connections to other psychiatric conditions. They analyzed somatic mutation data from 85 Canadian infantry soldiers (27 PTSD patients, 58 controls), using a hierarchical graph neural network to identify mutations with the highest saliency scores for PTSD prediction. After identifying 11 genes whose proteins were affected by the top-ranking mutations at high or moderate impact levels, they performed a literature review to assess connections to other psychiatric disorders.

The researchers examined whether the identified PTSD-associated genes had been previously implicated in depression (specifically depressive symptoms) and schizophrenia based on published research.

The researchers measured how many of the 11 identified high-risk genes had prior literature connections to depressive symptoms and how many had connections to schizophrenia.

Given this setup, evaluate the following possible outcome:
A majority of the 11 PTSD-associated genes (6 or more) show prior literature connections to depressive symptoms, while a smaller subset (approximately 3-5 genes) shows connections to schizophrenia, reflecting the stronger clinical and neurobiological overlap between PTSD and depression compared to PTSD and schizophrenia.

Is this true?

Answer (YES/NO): NO